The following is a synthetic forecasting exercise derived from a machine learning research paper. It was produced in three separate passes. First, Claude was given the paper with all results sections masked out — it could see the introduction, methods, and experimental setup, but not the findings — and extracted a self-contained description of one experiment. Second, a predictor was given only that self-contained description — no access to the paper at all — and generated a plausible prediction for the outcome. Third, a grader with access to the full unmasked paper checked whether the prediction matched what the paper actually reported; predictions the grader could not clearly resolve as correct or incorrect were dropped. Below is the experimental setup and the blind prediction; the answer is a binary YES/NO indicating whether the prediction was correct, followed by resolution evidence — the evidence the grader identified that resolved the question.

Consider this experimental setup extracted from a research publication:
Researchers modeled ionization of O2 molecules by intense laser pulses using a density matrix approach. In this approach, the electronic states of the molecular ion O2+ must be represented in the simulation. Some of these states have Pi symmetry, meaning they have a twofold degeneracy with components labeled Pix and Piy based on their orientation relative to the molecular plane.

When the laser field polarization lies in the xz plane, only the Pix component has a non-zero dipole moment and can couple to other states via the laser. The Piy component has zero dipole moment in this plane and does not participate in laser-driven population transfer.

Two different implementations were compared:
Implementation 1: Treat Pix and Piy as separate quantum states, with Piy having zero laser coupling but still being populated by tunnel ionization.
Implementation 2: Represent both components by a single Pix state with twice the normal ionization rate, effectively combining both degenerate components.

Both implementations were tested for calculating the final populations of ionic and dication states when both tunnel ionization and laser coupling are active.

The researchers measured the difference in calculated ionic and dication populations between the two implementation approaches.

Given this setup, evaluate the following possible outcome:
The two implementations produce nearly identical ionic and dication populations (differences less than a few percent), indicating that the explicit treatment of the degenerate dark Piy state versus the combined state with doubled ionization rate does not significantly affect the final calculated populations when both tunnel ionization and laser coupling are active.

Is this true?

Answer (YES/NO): NO